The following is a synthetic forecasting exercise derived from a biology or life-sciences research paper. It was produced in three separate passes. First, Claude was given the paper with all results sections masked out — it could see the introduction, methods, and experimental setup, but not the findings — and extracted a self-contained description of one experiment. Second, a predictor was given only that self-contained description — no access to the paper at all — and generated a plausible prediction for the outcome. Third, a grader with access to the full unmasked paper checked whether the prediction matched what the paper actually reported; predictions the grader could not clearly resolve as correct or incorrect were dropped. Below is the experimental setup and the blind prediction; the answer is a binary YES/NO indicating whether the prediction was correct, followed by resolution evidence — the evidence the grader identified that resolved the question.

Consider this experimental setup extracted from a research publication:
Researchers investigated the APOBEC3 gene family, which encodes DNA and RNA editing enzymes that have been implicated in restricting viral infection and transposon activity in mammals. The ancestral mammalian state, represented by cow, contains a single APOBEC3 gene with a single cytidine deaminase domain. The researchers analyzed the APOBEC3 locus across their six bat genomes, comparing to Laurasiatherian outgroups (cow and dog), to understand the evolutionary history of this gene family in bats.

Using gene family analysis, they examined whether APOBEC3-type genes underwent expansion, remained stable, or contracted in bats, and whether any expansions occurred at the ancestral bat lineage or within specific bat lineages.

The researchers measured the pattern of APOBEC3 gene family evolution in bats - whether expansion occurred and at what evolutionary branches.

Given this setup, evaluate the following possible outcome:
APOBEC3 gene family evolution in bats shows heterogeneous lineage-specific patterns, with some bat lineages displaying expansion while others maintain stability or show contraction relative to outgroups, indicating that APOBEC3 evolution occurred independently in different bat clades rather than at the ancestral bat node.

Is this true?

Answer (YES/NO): NO